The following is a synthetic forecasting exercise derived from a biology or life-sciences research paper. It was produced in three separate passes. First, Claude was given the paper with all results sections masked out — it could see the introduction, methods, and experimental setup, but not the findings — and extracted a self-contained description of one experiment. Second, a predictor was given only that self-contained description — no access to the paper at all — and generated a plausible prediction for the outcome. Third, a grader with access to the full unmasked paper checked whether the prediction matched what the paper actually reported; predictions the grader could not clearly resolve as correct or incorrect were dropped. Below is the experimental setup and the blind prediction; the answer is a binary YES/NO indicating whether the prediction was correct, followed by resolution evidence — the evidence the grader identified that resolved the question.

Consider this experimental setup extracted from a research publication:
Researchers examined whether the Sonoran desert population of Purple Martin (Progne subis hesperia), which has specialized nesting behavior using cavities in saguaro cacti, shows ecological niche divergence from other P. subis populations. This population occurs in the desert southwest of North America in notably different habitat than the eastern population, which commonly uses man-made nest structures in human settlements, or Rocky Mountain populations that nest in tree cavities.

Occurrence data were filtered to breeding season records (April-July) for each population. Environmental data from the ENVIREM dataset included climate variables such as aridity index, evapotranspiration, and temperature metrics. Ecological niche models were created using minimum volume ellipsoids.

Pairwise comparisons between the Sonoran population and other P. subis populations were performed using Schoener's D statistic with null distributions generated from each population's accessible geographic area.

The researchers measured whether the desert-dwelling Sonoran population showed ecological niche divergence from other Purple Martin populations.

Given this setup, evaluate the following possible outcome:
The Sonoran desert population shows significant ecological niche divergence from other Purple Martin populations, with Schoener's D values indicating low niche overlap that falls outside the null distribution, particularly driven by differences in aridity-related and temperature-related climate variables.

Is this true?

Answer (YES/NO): NO